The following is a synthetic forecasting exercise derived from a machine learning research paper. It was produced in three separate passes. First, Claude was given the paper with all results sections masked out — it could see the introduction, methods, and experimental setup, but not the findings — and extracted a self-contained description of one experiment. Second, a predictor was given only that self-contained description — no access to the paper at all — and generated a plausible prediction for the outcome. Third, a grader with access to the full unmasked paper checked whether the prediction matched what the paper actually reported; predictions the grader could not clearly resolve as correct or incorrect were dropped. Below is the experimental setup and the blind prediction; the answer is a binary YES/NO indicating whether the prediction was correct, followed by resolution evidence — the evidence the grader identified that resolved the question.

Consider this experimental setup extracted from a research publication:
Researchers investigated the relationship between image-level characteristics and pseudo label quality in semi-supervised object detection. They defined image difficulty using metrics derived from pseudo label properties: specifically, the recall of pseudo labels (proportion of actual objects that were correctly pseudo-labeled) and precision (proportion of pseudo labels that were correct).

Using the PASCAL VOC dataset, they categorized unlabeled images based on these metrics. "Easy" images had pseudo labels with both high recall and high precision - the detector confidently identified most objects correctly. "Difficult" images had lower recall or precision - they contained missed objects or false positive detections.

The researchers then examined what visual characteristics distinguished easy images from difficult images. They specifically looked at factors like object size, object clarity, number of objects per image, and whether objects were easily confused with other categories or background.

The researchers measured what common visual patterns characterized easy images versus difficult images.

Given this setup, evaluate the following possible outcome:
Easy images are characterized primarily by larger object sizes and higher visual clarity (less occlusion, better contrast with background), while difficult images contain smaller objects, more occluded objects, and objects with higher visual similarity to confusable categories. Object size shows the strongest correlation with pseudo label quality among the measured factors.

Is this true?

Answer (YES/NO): NO